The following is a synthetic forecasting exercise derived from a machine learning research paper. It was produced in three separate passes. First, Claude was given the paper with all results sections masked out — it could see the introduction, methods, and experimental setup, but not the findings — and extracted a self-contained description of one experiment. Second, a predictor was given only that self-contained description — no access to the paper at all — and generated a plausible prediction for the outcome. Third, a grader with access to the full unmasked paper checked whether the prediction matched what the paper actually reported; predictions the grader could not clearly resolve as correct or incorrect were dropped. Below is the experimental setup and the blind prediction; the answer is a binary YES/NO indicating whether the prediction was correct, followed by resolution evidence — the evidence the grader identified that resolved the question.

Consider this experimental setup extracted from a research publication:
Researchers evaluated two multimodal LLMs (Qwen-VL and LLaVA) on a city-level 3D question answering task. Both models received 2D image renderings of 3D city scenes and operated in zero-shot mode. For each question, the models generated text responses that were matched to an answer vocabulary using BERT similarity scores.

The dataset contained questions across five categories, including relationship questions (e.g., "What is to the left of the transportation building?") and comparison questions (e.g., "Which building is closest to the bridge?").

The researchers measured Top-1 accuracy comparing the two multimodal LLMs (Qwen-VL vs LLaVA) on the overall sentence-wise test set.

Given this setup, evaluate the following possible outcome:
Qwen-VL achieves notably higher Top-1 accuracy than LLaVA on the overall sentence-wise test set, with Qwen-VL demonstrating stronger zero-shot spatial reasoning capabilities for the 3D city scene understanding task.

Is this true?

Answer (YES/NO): NO